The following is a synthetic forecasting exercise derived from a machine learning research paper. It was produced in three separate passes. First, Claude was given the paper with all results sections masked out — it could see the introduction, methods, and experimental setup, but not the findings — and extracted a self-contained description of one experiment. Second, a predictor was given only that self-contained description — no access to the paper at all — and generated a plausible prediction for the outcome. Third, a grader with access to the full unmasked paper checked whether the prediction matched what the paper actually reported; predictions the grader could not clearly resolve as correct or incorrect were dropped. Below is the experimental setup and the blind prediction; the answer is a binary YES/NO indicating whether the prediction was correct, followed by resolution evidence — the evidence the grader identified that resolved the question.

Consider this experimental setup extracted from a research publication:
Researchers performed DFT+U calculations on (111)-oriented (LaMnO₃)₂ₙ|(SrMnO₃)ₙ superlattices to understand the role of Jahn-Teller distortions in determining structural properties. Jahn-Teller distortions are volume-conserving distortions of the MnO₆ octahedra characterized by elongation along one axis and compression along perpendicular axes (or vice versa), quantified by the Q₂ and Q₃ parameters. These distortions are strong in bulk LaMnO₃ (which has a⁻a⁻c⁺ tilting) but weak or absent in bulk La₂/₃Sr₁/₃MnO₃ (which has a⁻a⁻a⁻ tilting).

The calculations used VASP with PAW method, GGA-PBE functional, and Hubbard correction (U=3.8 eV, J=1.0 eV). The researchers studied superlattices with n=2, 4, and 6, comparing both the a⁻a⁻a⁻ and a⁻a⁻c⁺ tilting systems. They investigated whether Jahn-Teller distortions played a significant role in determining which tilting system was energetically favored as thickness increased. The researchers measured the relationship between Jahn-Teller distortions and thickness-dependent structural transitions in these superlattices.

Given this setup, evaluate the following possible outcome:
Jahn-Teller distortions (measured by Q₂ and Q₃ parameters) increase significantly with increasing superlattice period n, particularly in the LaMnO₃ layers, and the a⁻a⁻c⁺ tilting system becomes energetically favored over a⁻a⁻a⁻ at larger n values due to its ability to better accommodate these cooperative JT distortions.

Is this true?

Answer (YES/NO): YES